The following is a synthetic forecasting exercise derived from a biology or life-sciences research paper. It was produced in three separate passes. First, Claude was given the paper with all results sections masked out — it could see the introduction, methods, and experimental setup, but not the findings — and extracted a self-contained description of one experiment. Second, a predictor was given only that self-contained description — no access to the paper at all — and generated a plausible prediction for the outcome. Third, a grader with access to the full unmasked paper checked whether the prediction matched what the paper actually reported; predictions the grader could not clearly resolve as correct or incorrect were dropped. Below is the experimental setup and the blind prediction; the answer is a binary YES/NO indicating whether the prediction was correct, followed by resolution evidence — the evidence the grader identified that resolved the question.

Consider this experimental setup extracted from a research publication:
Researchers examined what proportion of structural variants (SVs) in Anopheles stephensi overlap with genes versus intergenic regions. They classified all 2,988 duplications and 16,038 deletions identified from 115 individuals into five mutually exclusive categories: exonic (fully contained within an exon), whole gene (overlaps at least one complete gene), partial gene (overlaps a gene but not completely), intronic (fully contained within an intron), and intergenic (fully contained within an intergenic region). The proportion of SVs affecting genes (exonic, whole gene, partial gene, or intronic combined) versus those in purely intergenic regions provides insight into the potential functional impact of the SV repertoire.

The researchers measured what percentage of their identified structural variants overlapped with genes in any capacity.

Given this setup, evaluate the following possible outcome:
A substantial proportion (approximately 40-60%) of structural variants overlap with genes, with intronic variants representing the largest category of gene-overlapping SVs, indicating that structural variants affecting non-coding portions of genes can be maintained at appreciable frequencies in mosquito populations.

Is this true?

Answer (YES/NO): NO